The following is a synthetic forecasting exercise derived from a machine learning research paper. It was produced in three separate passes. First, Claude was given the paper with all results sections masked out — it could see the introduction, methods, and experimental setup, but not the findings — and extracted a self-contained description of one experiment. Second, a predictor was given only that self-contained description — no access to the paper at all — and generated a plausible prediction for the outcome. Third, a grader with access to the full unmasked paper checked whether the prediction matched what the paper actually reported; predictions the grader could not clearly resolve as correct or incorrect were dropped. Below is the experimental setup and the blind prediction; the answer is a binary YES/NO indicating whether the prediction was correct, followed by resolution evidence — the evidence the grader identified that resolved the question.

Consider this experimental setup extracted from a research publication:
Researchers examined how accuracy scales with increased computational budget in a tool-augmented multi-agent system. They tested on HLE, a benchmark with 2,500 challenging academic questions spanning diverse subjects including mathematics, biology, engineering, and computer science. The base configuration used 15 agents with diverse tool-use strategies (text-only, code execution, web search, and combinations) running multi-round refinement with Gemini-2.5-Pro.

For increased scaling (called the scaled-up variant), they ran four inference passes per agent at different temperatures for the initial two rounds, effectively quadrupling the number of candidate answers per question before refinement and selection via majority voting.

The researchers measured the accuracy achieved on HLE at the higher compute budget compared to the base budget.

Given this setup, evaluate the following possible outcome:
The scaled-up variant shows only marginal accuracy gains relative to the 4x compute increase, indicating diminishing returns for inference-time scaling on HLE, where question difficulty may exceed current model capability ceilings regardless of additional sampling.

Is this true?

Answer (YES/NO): NO